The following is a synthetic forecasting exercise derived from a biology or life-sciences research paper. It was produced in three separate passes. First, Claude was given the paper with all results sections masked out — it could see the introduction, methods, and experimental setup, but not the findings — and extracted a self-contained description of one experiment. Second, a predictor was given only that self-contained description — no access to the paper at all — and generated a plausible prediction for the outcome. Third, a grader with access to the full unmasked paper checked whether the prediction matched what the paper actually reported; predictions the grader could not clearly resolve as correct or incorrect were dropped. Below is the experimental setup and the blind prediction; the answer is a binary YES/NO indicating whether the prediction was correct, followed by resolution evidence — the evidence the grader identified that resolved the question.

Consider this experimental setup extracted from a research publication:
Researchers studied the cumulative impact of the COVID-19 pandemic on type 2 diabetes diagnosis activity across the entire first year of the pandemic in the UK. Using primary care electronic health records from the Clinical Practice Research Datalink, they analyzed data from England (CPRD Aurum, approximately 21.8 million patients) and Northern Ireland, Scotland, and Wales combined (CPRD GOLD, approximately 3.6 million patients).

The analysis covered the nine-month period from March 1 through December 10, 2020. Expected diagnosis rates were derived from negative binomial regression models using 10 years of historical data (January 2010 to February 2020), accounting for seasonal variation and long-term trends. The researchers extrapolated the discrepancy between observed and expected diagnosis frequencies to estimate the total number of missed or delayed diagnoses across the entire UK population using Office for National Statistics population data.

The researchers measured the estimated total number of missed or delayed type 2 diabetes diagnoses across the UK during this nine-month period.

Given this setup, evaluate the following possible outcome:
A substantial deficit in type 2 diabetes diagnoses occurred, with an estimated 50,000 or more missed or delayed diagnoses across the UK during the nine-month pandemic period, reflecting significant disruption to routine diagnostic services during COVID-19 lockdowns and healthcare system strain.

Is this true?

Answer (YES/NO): YES